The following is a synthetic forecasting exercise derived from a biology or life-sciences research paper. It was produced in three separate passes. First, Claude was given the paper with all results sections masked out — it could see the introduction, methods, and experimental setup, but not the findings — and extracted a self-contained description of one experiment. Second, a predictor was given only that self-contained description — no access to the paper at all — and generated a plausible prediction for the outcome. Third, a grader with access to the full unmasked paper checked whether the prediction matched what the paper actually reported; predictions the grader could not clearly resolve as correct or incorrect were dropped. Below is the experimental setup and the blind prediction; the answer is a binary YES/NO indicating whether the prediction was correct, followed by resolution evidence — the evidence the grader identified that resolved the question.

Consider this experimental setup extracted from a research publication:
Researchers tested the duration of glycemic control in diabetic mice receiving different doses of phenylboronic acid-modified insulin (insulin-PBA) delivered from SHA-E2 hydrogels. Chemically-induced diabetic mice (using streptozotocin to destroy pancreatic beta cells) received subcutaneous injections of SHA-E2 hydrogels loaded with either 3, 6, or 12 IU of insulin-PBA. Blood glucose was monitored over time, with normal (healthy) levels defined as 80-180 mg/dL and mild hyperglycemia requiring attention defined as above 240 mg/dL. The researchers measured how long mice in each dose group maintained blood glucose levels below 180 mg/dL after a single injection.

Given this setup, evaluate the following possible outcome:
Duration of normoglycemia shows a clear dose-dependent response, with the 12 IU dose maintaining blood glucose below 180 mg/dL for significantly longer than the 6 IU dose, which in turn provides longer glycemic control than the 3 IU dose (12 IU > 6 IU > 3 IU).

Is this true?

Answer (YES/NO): YES